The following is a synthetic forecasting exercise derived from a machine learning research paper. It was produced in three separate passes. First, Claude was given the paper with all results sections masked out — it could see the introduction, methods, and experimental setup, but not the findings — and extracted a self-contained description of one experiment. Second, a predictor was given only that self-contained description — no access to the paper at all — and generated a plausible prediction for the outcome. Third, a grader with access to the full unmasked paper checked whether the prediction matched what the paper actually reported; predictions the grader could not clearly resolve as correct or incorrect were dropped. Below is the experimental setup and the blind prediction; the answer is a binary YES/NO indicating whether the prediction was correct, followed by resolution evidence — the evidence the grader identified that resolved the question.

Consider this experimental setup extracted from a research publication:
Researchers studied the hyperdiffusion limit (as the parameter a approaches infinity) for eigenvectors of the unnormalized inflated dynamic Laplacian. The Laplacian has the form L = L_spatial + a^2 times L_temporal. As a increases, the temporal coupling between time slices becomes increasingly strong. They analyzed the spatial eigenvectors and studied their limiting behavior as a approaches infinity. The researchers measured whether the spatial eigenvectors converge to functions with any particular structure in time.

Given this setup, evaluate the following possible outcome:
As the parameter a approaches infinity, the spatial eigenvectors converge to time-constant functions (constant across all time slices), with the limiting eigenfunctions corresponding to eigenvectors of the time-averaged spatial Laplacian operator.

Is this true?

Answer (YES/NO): YES